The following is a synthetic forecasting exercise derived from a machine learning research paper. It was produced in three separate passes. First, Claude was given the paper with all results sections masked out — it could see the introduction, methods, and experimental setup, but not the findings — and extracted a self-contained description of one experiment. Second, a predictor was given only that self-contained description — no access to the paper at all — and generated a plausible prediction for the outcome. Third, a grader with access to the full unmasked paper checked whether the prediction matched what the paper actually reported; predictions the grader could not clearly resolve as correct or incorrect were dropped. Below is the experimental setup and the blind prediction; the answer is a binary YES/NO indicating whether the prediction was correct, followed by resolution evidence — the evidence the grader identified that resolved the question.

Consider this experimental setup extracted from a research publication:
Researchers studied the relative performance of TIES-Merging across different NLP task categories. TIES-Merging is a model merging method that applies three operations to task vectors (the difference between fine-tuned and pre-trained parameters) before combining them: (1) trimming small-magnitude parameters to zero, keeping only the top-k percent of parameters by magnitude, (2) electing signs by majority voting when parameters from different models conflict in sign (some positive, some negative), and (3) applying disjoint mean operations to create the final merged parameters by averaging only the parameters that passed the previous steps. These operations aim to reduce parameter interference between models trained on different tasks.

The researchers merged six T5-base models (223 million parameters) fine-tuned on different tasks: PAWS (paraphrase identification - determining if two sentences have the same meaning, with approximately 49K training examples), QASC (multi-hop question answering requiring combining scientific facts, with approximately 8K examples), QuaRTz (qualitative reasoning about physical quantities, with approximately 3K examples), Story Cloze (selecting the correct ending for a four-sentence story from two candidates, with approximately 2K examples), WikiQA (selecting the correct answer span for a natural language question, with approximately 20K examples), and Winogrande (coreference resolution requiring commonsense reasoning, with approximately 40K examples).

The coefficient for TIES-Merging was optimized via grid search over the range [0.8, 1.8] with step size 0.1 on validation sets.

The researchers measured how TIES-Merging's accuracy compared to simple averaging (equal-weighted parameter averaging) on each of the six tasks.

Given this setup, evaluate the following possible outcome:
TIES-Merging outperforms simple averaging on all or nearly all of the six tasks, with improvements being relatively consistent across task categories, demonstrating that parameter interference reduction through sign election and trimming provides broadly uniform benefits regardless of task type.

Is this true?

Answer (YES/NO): NO